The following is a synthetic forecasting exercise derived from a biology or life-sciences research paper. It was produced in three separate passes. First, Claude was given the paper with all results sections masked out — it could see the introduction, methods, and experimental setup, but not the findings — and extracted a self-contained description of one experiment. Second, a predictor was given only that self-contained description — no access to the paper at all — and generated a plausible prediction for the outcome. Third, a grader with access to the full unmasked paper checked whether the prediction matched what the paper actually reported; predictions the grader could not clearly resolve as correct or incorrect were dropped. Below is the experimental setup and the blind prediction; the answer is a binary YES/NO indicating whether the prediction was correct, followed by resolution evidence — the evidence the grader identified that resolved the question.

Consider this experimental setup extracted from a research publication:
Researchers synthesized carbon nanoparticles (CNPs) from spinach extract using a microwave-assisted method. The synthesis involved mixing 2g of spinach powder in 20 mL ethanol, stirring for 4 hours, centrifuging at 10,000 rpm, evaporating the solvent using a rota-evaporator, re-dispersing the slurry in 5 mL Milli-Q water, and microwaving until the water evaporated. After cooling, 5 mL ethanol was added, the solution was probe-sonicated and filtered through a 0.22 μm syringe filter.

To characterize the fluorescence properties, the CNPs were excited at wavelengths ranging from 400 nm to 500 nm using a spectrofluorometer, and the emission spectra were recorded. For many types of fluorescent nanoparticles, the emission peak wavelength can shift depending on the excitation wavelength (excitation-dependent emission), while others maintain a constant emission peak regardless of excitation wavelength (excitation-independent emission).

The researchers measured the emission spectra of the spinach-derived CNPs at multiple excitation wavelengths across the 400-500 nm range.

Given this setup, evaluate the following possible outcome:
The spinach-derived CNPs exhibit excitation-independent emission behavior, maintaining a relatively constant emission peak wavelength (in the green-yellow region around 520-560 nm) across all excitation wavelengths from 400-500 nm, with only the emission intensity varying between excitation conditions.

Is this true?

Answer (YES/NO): NO